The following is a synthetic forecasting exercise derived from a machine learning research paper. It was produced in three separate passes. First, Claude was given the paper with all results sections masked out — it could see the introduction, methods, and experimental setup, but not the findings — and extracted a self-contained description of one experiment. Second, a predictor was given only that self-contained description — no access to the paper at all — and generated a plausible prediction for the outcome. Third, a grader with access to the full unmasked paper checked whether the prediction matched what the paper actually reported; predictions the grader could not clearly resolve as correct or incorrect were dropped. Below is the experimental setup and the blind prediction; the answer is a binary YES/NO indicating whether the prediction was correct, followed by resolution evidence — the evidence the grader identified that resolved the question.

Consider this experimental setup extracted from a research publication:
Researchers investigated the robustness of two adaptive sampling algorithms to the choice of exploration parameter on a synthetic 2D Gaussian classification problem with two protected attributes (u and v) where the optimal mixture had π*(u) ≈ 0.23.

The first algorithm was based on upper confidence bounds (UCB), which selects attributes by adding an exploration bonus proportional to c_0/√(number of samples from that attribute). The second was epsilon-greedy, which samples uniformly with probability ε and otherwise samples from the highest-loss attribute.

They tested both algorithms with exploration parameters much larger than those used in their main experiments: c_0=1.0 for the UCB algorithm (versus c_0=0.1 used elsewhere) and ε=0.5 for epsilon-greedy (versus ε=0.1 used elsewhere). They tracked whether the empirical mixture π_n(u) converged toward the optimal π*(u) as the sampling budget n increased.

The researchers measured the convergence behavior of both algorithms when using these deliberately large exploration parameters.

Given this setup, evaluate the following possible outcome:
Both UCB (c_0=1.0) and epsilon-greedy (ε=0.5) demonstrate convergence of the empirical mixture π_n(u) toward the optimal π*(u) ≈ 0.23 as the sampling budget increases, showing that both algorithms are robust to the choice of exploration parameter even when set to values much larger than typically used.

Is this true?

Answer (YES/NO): NO